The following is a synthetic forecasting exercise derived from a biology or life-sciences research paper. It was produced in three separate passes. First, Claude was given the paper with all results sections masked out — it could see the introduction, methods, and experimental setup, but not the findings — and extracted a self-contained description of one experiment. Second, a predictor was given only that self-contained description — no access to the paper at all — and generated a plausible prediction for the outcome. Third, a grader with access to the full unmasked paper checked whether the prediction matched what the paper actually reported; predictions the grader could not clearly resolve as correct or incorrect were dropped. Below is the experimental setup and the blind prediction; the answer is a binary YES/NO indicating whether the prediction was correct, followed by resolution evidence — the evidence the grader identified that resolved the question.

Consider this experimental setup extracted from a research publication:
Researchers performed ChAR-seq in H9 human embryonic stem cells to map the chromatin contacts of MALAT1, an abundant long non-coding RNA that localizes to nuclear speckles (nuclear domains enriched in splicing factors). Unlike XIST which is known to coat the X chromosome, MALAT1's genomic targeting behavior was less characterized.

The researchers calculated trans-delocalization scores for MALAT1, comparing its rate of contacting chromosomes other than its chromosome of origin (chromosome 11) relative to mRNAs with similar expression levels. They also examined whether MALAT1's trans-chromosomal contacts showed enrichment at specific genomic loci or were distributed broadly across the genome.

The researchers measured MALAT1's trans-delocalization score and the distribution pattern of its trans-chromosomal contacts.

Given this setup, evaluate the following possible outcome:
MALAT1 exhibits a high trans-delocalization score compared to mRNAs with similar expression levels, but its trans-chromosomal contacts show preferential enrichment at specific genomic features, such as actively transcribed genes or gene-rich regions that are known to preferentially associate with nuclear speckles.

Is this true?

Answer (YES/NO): YES